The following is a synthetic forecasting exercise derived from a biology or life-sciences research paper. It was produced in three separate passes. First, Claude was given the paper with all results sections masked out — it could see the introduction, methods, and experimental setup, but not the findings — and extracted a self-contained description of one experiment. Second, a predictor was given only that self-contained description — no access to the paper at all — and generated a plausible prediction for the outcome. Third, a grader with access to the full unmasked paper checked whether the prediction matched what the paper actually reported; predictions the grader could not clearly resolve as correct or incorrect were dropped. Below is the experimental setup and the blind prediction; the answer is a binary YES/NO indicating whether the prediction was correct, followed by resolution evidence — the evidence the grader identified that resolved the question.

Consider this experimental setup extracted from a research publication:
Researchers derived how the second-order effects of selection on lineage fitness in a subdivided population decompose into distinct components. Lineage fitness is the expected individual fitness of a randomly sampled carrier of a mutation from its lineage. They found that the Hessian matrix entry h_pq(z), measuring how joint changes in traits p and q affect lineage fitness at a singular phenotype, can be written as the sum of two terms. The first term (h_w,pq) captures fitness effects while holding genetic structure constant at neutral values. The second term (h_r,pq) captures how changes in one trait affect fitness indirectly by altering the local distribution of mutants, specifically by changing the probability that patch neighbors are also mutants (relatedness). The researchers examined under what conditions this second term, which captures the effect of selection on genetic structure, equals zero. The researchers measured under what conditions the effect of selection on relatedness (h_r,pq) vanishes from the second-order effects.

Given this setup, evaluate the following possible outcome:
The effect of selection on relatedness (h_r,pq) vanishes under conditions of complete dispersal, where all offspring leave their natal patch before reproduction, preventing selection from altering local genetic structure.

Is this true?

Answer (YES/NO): NO